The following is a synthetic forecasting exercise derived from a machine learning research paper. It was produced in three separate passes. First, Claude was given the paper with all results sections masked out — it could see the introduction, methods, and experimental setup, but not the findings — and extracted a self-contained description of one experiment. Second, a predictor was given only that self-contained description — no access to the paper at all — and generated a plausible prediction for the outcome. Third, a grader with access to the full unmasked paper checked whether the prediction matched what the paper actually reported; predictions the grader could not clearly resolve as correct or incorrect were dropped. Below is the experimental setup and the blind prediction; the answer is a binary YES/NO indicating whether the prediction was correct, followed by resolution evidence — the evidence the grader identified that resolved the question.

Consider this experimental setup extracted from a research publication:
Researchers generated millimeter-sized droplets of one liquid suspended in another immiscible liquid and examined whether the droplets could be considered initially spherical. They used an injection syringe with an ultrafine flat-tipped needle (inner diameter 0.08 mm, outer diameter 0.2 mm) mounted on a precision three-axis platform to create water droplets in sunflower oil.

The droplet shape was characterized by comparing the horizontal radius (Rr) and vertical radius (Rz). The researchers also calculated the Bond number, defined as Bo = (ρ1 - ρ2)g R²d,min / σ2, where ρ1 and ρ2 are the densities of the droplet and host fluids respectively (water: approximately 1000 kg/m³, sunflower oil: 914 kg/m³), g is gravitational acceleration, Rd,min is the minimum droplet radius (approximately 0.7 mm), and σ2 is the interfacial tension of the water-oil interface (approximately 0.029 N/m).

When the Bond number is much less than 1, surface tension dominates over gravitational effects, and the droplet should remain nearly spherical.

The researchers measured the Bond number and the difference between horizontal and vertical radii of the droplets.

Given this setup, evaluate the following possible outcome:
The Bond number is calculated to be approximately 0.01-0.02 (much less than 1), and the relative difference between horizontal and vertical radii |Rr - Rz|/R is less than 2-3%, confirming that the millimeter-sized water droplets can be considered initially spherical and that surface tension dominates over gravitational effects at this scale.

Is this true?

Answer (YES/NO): NO